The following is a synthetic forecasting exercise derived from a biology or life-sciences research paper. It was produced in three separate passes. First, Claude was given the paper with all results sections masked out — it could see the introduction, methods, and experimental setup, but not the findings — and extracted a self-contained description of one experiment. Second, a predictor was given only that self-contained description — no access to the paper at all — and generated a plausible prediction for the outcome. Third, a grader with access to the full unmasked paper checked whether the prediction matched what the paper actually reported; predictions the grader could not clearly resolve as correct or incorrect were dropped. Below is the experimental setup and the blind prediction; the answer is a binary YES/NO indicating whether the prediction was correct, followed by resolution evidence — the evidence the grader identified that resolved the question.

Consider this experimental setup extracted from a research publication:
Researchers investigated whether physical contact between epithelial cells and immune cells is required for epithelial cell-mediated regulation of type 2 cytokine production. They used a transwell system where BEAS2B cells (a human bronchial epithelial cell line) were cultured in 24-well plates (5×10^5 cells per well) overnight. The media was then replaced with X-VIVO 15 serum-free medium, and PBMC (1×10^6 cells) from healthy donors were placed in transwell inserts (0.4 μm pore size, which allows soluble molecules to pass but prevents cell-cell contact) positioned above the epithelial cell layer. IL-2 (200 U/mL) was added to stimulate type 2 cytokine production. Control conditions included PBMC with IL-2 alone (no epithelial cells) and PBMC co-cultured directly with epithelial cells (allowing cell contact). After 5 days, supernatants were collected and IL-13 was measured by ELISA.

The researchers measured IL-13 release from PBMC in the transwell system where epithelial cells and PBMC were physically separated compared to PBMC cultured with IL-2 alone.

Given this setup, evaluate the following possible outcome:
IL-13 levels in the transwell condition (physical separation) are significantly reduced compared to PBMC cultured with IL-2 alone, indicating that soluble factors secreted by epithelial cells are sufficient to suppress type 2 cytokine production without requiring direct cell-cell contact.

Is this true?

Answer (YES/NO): YES